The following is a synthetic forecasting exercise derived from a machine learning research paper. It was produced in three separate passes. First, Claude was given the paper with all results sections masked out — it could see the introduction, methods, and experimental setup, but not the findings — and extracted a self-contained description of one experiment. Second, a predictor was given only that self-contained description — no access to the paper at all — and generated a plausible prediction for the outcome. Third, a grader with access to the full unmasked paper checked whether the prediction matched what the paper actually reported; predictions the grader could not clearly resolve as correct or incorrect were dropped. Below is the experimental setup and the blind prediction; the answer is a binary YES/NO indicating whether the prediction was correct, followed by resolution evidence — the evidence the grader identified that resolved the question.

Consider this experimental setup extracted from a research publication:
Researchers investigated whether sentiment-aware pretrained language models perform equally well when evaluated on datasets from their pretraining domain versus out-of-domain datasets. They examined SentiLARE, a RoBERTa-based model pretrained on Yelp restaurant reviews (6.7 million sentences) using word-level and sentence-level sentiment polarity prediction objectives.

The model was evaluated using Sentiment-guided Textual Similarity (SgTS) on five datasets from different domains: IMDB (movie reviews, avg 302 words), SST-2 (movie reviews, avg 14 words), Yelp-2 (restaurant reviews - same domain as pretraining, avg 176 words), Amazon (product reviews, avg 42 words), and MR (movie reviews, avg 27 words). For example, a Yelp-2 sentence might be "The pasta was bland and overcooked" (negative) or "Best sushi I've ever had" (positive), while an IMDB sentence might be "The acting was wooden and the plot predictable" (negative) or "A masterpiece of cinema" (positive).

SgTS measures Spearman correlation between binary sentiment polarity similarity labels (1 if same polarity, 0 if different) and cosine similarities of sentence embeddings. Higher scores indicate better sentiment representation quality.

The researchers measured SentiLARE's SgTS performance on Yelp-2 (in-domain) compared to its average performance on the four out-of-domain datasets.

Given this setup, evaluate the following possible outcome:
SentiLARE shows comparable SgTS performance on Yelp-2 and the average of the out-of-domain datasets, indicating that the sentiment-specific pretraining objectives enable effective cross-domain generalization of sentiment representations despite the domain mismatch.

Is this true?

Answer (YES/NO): NO